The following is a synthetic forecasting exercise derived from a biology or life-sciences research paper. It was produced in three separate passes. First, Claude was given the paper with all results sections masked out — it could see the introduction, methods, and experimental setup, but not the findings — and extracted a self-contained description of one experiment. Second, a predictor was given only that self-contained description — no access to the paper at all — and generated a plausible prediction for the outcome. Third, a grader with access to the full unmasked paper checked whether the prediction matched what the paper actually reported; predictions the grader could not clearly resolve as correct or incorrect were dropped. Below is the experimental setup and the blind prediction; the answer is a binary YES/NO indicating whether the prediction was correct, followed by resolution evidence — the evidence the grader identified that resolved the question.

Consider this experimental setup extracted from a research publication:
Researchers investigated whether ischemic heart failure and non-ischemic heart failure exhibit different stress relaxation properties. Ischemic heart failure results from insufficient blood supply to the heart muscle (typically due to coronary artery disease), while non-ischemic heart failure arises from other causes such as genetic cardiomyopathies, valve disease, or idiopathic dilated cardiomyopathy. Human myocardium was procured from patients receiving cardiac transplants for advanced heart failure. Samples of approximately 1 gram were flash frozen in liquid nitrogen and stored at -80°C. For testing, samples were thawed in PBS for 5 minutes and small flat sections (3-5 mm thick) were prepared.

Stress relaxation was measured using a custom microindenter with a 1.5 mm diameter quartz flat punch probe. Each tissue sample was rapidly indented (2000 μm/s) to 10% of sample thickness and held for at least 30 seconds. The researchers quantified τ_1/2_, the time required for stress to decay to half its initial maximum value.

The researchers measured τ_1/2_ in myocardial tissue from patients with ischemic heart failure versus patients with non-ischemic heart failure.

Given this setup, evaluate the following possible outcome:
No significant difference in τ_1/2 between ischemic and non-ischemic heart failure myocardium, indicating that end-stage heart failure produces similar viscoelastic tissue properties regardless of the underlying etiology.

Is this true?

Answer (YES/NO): NO